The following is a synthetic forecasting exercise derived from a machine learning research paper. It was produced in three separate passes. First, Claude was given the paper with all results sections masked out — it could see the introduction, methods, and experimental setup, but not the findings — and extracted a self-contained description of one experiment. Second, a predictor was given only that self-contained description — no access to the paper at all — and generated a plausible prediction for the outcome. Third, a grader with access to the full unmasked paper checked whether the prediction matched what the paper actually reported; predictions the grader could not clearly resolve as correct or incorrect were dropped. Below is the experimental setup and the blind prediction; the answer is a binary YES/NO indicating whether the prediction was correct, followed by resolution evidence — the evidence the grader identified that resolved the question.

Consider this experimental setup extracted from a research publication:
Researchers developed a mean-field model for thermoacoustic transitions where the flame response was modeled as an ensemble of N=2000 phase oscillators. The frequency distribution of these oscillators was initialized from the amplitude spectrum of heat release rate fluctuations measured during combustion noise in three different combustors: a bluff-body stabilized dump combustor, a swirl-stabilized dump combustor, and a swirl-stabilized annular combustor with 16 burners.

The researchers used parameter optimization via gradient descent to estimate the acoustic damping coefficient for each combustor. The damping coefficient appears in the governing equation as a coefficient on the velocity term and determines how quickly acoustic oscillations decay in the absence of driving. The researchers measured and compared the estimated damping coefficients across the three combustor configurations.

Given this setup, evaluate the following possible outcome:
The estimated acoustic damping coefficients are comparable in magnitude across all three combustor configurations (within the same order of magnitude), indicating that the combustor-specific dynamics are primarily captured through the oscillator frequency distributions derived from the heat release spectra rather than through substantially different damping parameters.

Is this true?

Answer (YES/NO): YES